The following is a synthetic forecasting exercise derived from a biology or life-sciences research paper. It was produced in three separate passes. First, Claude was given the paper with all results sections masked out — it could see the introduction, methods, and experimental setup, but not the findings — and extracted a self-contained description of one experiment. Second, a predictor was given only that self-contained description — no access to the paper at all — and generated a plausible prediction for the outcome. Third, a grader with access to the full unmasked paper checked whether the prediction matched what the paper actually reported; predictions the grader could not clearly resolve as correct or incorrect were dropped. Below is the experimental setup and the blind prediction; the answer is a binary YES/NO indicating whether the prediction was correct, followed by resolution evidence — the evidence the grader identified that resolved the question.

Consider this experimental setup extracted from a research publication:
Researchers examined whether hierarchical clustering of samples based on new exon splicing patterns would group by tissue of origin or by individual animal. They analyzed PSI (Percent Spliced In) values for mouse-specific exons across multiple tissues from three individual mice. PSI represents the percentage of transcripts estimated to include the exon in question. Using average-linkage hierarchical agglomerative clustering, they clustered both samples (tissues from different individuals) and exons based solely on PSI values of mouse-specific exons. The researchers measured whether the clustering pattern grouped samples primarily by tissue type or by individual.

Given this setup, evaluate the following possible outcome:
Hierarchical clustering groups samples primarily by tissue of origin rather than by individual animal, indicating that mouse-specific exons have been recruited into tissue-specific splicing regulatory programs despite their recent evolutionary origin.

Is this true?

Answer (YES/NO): YES